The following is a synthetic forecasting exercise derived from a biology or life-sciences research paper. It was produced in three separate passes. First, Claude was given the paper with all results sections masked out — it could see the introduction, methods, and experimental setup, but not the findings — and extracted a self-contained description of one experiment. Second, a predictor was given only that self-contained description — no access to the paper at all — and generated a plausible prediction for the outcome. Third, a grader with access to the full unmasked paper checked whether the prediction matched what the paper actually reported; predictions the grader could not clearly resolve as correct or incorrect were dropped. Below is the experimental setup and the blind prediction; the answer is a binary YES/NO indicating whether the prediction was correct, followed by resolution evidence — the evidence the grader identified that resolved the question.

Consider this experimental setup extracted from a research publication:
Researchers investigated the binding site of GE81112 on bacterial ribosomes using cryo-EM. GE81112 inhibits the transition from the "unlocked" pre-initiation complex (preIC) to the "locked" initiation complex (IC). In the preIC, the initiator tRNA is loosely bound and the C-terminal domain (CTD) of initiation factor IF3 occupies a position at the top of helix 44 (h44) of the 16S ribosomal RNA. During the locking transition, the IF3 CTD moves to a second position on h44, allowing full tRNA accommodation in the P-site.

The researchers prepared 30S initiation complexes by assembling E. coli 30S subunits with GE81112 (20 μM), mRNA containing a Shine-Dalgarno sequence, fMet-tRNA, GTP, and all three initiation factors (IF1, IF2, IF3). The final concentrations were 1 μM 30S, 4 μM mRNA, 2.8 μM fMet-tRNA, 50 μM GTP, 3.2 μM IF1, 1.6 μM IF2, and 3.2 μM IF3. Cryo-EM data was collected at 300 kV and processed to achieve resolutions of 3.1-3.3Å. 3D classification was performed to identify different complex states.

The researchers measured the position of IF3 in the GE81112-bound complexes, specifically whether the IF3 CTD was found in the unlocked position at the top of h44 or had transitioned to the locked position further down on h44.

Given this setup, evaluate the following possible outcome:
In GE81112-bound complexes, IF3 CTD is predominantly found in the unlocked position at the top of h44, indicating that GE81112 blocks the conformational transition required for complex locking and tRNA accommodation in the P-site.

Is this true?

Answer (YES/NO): YES